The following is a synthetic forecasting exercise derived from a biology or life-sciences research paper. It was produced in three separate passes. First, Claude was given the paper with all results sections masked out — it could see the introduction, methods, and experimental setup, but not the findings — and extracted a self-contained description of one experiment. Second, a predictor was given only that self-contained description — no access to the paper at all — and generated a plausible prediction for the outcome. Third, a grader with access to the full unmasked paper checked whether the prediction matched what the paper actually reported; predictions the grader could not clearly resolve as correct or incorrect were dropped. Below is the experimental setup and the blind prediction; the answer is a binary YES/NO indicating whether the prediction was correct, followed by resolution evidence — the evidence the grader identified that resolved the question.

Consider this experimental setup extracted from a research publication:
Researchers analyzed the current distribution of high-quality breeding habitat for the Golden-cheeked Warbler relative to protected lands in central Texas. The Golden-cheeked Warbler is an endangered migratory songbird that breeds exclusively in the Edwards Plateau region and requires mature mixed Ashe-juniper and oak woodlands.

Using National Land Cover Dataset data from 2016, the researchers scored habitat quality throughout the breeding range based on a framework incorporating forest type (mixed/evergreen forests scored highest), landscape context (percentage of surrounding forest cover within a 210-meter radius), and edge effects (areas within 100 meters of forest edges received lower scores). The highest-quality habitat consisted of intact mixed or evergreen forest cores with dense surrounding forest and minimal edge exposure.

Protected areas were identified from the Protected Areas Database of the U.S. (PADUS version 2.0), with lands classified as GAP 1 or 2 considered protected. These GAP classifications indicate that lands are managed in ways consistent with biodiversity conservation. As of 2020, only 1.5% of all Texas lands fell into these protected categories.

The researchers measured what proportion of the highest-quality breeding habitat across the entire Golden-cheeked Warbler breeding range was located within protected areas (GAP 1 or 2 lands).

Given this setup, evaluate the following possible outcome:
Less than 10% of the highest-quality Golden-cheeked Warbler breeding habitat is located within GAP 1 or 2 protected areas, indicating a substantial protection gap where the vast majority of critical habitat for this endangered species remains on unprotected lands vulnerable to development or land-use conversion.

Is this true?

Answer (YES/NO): NO